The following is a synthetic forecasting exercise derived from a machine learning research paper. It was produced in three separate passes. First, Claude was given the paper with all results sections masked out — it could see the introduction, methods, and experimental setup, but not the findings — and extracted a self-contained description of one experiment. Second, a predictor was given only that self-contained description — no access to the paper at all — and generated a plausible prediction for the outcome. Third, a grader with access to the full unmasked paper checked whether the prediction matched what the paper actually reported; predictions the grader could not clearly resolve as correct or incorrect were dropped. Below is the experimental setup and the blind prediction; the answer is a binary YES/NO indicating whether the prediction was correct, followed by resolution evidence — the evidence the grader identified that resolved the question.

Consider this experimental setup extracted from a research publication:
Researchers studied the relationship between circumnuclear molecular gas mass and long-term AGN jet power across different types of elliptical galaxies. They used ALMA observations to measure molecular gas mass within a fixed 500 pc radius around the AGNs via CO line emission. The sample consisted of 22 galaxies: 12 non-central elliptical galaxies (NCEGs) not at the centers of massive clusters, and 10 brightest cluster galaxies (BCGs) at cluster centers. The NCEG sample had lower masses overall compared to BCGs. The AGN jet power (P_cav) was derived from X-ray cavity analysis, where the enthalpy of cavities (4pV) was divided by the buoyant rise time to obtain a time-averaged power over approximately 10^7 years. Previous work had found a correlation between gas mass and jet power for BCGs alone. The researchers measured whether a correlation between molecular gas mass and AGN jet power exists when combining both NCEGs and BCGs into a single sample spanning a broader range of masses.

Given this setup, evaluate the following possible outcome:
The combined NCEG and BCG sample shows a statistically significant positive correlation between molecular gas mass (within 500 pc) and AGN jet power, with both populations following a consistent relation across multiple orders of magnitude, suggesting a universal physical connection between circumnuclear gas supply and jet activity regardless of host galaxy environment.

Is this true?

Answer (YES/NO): NO